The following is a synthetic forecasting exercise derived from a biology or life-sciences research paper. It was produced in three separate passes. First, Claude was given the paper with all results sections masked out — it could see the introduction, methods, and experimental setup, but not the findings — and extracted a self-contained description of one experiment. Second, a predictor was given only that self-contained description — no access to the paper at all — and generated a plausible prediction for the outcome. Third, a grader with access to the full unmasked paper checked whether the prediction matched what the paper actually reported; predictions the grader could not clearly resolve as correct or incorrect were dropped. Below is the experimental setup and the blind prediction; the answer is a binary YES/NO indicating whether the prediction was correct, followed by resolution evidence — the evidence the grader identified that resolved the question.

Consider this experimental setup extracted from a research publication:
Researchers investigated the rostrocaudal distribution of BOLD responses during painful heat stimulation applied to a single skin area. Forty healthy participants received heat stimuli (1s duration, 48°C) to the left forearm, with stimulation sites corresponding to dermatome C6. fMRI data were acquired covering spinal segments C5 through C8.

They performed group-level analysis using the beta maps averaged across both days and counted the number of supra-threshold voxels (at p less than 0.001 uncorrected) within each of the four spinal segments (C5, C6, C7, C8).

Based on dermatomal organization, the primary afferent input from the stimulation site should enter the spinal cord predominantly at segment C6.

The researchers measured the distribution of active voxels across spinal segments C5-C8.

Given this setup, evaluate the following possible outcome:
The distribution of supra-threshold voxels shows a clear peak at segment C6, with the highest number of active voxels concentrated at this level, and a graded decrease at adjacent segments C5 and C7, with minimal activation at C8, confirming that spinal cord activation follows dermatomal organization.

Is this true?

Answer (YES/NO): NO